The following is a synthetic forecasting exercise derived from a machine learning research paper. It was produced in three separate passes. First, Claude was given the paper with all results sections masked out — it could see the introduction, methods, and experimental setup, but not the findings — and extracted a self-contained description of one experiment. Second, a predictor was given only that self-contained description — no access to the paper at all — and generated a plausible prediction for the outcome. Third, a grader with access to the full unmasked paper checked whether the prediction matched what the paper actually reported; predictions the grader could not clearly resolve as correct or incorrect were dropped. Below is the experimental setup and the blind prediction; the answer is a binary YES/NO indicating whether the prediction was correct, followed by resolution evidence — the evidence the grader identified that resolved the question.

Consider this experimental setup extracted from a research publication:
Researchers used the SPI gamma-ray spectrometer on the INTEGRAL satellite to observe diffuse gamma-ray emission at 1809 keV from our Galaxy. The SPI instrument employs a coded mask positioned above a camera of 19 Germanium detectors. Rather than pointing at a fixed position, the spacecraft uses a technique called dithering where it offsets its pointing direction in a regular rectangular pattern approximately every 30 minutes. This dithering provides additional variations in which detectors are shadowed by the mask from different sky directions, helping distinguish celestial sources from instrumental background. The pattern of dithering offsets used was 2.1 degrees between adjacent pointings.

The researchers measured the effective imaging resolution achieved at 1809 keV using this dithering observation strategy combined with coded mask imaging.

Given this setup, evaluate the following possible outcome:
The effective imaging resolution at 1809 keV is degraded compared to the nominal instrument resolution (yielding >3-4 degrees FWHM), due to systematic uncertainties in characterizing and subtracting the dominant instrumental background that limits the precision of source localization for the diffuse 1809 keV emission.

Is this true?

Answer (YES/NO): NO